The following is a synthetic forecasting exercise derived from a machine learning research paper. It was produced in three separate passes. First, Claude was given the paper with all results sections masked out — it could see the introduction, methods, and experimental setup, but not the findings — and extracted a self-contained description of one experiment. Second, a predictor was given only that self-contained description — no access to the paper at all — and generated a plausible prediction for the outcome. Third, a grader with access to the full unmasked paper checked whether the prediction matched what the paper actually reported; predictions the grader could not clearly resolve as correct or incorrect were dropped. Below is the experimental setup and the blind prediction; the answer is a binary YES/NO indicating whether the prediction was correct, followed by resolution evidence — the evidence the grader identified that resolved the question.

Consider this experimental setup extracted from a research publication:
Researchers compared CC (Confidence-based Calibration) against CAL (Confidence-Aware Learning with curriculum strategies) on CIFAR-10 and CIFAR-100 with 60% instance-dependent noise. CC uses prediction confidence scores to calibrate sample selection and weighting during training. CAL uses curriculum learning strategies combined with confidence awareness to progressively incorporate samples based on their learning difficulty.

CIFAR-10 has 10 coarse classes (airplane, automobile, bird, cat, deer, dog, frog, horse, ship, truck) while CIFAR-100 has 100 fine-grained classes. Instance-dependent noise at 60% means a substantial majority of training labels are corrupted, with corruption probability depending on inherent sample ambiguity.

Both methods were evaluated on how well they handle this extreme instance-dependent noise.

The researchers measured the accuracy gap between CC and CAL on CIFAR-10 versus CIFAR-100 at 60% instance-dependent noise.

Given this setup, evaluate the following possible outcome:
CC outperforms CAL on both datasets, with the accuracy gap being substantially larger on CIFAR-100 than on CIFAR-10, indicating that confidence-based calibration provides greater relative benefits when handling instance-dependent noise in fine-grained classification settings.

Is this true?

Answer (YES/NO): NO